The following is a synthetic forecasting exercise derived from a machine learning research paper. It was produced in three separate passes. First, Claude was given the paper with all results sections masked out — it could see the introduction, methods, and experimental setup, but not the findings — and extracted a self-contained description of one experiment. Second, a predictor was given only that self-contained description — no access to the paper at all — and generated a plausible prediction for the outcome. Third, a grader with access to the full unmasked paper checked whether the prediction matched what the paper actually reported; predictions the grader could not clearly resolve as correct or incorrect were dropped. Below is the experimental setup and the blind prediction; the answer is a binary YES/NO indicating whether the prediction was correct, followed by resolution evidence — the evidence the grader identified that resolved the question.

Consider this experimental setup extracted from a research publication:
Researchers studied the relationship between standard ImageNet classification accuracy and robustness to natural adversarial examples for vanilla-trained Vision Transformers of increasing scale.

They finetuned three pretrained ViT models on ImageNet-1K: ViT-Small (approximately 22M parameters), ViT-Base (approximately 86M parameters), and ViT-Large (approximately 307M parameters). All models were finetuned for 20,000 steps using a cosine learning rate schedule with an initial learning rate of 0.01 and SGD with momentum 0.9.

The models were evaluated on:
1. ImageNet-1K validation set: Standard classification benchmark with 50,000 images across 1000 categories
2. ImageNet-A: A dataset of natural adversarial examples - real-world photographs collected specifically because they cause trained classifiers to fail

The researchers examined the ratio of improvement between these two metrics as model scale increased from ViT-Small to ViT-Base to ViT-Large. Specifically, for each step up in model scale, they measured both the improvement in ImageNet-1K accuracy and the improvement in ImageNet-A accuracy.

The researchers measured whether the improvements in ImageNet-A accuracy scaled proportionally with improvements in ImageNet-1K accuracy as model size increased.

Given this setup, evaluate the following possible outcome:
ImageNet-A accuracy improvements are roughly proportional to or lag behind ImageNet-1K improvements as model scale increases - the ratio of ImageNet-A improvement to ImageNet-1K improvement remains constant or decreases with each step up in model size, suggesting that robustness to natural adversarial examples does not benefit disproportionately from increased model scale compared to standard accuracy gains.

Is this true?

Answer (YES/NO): NO